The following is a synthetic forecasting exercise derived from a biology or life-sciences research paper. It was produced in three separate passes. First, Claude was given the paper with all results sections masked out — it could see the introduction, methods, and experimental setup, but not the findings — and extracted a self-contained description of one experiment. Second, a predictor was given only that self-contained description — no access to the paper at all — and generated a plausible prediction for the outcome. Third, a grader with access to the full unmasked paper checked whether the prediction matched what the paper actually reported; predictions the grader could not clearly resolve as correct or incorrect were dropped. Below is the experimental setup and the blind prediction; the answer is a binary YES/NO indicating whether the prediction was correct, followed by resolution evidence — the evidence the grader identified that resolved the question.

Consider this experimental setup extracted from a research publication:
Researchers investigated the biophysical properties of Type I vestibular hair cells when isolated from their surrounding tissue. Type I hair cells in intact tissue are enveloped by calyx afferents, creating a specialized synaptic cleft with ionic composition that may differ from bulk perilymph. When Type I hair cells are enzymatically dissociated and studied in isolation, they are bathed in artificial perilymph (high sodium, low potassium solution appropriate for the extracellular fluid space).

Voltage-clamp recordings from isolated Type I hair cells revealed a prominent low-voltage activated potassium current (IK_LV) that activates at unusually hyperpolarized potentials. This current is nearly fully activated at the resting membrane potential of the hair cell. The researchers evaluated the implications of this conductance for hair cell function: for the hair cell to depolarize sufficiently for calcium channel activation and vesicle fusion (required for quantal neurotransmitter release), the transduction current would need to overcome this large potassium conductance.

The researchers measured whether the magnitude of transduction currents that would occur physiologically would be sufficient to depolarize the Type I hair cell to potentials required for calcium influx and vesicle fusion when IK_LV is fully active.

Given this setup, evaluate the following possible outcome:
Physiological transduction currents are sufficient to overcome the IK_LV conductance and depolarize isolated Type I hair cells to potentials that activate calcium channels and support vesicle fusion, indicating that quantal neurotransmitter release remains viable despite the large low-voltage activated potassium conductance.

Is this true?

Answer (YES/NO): NO